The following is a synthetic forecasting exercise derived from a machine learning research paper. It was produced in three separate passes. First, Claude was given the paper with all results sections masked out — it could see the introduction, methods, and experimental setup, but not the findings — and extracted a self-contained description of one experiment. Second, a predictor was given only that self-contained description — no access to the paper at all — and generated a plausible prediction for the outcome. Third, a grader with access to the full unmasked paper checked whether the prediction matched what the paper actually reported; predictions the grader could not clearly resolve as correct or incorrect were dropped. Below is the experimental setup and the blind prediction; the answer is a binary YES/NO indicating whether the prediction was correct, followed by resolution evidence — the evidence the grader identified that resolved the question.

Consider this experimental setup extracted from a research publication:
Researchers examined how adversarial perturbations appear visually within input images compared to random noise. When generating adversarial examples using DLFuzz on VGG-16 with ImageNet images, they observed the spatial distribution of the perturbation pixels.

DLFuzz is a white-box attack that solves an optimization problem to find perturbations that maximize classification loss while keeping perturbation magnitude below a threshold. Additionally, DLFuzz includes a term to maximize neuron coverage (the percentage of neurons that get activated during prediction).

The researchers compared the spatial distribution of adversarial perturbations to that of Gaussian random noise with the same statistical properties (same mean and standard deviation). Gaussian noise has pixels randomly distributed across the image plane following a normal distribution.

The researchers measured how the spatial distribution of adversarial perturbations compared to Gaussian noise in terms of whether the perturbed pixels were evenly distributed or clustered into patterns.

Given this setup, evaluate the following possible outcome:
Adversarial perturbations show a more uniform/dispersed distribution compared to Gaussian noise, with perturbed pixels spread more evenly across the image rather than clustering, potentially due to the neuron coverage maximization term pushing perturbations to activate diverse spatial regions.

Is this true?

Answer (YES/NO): NO